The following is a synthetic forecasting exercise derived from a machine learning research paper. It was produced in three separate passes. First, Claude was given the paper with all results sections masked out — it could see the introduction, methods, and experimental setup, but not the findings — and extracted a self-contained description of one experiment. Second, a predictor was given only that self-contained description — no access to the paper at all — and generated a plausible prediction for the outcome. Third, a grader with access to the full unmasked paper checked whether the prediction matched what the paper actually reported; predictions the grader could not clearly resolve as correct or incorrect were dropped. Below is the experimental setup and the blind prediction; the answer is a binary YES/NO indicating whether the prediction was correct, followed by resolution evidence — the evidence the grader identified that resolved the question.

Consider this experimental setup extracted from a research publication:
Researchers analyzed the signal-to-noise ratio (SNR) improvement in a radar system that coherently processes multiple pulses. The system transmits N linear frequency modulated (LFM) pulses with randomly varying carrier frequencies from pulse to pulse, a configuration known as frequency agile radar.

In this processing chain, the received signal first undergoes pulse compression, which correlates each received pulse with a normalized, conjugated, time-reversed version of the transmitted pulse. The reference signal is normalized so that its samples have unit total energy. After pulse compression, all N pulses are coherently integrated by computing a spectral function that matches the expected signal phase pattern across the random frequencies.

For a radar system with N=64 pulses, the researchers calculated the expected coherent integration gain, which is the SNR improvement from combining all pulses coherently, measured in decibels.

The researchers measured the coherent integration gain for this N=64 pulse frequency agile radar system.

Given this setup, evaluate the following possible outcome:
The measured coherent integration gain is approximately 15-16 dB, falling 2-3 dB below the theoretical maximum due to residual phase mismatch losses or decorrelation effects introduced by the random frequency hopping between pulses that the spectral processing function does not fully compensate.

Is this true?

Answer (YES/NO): NO